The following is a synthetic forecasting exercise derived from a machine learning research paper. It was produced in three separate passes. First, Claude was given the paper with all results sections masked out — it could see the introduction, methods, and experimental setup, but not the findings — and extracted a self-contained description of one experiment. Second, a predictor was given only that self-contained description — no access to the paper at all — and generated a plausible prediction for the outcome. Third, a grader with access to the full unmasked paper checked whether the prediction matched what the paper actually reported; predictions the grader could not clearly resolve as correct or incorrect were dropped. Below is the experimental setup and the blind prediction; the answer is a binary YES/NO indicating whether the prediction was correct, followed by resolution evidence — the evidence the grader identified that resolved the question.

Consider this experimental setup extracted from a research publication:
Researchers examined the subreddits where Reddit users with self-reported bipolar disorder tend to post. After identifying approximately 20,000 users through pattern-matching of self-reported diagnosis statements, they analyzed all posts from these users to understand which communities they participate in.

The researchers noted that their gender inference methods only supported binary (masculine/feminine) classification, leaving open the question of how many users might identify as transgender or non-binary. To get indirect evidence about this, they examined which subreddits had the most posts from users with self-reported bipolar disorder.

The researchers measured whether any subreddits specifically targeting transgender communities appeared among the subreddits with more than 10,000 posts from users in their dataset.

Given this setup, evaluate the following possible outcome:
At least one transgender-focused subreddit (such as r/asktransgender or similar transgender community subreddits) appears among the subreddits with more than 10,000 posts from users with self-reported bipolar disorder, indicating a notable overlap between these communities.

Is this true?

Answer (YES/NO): YES